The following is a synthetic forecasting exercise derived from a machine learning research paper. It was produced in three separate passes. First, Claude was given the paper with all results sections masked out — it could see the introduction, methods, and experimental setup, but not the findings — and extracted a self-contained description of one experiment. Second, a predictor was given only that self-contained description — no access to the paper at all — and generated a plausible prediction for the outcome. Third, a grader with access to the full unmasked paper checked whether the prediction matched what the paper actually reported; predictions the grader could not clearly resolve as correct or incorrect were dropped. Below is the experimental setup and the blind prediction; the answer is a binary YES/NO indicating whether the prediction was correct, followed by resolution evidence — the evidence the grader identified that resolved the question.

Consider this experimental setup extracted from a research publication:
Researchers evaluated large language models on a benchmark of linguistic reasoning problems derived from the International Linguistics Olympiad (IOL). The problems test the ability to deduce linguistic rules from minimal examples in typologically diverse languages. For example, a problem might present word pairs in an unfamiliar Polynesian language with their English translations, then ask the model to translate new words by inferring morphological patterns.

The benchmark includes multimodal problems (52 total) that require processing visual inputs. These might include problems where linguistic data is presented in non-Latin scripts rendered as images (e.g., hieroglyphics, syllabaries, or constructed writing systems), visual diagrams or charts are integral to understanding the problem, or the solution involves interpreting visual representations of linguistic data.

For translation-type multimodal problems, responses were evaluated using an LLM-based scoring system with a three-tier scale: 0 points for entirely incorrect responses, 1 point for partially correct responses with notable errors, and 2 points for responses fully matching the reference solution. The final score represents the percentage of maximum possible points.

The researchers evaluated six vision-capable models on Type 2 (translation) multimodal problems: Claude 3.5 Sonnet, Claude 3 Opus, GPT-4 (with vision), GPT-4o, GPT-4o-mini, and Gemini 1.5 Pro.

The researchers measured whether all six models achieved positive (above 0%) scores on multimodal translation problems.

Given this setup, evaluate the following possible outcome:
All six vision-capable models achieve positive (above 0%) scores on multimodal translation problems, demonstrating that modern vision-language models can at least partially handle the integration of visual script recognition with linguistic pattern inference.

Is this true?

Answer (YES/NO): NO